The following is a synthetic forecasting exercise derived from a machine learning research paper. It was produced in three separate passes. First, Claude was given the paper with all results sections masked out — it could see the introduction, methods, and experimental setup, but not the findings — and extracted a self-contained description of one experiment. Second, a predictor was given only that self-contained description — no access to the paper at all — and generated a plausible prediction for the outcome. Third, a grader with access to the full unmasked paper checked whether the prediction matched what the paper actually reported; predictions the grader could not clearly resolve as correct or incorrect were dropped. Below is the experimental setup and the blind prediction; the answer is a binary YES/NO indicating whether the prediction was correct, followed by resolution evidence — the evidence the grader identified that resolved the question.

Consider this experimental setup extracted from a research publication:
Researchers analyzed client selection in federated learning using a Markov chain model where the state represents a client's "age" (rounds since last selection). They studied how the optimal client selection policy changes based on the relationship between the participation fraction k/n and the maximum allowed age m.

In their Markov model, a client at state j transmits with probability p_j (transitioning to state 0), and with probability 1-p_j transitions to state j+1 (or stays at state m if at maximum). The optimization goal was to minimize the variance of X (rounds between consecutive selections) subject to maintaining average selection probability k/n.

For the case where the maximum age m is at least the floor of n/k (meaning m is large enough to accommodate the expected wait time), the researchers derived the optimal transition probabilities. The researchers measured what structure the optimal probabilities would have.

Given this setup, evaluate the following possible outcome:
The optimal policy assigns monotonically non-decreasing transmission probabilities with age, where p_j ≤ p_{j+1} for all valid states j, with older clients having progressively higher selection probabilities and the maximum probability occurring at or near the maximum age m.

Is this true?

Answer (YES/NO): YES